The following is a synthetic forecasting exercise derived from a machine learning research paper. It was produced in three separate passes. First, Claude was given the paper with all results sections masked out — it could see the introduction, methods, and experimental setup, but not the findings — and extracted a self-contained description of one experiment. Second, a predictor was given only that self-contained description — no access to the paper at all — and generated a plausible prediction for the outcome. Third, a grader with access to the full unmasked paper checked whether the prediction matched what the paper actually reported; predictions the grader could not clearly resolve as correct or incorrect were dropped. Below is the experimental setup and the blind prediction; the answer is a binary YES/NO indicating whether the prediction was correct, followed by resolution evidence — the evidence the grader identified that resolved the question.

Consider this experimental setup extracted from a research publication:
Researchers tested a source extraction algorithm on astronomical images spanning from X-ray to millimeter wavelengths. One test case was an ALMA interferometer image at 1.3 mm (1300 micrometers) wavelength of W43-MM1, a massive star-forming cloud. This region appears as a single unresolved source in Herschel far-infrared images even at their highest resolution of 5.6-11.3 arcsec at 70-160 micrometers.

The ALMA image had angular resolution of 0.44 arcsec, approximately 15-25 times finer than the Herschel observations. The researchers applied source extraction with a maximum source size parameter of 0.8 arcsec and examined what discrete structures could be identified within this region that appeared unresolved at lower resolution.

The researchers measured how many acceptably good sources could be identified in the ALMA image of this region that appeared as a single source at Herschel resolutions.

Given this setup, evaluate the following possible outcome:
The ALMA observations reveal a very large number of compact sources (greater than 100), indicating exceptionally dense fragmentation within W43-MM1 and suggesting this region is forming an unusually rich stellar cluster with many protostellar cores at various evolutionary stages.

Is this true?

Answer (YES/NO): NO